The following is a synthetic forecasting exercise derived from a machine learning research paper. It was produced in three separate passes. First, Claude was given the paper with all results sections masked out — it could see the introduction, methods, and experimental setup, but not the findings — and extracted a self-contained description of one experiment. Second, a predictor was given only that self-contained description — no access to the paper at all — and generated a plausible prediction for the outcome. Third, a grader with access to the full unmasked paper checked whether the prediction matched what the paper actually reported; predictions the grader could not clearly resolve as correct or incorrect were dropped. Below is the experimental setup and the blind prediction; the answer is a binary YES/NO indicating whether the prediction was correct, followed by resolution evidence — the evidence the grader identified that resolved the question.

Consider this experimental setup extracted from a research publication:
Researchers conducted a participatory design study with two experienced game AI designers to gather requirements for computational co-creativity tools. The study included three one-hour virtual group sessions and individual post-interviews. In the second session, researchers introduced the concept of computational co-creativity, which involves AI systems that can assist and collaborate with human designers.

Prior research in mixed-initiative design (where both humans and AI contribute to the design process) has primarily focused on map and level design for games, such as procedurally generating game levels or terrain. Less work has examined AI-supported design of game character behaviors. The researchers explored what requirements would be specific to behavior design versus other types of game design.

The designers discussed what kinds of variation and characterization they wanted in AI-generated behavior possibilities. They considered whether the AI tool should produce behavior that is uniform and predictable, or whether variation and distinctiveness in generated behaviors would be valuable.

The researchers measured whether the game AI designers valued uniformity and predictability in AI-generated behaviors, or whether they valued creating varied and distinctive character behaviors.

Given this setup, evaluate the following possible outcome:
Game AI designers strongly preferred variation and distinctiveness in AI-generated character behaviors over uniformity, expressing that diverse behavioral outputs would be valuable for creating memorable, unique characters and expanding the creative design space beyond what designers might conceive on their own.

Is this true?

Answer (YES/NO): NO